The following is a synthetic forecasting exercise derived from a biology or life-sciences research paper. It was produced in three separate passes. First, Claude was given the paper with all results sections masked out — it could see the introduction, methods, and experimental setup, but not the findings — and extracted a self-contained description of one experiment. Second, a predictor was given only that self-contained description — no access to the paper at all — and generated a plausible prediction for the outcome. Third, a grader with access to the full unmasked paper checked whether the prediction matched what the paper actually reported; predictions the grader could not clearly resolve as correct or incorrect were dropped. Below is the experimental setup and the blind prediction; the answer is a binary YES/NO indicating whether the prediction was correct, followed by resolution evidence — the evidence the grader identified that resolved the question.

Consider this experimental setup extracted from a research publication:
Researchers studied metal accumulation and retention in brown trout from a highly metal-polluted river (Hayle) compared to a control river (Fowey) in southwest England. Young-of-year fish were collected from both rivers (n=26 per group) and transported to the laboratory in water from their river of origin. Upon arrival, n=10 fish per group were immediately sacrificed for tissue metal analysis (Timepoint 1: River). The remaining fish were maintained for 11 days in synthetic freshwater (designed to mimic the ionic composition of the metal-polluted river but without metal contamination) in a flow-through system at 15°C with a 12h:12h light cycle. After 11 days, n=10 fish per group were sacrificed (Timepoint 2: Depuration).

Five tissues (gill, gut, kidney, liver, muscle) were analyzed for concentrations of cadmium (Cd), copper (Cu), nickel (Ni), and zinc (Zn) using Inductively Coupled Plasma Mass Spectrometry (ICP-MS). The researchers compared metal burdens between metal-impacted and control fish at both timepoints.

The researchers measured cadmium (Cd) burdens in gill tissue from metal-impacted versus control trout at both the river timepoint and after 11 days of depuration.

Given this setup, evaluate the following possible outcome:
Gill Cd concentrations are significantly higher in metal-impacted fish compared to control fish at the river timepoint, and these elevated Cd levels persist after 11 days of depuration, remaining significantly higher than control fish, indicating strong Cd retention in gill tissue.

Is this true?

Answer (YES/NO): YES